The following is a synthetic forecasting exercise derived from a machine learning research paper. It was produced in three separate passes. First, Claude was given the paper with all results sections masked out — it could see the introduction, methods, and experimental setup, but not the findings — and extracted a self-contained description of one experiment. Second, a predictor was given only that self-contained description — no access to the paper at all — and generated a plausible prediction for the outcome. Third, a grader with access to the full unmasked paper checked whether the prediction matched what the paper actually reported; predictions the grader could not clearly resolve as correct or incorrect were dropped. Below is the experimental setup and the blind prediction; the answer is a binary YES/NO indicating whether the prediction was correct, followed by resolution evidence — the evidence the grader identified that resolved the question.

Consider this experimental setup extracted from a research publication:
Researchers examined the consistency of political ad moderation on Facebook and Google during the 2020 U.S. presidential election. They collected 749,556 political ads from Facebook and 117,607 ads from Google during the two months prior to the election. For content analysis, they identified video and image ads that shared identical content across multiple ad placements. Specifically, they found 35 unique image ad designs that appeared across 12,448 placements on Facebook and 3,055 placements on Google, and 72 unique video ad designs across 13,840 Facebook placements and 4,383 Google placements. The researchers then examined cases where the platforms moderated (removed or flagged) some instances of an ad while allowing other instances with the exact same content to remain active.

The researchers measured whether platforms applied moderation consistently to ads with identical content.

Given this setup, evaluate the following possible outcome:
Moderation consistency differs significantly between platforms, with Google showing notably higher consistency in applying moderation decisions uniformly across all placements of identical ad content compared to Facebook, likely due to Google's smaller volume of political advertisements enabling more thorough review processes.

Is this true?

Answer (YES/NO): NO